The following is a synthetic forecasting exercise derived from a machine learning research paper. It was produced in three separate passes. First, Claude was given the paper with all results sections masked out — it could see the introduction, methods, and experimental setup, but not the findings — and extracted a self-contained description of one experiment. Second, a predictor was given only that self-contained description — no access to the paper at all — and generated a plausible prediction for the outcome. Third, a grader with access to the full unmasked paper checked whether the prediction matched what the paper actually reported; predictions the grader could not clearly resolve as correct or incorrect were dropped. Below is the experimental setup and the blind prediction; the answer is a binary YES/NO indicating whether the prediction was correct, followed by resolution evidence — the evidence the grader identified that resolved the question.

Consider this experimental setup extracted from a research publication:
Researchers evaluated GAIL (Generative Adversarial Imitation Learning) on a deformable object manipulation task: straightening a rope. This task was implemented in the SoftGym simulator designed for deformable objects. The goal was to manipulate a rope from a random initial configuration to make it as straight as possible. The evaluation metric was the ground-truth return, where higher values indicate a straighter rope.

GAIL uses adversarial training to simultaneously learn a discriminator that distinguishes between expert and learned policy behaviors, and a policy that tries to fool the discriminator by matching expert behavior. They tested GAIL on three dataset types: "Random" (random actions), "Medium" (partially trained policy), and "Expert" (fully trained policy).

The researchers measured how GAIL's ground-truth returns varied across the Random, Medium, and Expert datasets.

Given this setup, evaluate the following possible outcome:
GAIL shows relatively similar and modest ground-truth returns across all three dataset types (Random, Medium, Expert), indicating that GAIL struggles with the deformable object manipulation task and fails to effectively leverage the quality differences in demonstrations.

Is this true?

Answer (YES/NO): NO